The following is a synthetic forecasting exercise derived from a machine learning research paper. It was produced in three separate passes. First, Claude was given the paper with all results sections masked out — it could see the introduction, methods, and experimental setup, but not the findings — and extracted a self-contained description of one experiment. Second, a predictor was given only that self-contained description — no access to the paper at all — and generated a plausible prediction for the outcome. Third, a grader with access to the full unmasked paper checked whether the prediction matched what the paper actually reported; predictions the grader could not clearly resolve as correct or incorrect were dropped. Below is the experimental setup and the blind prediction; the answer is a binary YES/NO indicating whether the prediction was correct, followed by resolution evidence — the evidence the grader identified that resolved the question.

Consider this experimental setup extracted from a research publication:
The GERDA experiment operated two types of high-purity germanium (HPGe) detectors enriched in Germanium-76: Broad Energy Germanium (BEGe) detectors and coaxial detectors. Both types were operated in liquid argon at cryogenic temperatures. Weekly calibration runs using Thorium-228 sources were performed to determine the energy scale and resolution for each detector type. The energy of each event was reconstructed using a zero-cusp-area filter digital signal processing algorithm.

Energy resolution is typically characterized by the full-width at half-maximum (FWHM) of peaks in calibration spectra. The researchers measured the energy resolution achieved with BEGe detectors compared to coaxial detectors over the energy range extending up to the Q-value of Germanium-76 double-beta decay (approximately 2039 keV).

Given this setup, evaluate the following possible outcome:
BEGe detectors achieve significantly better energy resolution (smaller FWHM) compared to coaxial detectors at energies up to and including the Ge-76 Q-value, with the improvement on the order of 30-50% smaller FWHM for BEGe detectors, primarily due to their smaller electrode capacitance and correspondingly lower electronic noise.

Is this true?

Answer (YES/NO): NO